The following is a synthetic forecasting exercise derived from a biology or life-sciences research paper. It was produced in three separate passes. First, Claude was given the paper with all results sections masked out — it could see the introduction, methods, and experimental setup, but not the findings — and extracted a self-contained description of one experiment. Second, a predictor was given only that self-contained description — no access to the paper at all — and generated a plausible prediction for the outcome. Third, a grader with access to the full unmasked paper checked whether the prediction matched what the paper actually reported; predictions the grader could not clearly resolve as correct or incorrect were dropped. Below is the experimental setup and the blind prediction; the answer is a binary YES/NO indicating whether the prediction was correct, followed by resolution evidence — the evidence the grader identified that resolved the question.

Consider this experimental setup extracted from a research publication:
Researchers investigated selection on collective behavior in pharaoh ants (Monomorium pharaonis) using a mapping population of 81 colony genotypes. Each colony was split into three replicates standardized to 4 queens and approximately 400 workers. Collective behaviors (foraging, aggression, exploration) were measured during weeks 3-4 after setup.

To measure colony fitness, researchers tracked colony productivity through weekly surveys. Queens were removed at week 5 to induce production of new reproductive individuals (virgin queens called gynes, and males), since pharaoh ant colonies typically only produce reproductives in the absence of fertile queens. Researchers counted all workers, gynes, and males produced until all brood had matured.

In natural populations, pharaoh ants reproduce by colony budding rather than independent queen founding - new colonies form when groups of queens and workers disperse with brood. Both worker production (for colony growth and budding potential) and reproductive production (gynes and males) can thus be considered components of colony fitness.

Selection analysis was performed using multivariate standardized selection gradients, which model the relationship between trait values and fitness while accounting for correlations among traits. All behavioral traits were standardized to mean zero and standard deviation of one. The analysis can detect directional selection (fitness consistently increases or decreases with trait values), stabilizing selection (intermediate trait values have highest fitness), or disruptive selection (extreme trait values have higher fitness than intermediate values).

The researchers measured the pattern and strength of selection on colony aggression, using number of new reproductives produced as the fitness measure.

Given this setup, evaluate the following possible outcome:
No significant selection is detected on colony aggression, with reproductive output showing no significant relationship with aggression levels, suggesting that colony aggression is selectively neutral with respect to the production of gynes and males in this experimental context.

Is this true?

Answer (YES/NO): YES